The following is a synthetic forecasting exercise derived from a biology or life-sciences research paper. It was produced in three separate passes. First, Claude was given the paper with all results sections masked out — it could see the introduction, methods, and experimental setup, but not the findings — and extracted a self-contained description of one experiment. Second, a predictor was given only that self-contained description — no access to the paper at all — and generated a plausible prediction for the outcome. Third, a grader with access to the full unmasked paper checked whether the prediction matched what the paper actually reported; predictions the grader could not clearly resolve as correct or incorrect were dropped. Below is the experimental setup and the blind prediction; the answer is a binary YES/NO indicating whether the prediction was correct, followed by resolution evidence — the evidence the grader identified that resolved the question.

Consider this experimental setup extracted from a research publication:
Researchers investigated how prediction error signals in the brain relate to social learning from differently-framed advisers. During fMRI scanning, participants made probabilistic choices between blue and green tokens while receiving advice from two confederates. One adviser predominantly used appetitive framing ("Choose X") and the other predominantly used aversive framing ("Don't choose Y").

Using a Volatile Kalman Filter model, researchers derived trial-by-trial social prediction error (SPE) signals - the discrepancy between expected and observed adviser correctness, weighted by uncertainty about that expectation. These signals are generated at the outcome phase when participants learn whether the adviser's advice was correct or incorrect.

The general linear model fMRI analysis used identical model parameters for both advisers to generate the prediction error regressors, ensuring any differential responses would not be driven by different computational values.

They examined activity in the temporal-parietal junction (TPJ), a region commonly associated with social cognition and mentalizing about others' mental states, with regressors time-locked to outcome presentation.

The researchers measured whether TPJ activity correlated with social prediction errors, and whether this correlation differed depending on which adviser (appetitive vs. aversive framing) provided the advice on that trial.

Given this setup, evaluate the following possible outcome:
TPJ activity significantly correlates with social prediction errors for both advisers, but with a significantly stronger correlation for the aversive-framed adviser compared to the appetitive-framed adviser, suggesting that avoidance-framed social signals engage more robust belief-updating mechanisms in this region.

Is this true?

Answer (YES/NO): NO